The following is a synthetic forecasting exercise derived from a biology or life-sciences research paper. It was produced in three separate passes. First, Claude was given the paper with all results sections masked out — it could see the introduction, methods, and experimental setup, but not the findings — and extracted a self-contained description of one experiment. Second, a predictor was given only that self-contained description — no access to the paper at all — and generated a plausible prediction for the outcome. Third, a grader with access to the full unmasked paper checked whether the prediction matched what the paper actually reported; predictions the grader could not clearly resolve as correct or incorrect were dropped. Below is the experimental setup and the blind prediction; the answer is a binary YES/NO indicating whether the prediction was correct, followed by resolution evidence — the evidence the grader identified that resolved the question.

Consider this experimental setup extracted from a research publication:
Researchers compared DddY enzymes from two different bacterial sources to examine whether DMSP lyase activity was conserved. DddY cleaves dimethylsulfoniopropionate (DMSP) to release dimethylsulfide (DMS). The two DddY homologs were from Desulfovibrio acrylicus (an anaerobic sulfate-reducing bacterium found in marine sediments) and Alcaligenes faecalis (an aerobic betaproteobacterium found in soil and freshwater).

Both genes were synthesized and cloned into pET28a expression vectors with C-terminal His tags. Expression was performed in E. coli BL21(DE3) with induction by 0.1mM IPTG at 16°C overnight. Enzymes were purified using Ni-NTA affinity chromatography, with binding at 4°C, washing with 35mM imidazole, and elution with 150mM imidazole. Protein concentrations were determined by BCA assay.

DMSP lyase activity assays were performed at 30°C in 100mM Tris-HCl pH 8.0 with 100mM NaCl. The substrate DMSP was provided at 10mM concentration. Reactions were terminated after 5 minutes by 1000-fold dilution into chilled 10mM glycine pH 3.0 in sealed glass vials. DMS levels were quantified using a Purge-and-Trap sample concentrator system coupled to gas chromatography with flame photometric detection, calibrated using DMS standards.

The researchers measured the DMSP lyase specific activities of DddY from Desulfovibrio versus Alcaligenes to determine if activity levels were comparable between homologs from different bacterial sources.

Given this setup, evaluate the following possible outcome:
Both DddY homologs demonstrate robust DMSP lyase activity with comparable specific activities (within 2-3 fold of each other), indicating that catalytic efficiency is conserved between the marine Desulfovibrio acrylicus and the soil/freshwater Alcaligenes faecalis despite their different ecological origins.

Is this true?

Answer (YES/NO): NO